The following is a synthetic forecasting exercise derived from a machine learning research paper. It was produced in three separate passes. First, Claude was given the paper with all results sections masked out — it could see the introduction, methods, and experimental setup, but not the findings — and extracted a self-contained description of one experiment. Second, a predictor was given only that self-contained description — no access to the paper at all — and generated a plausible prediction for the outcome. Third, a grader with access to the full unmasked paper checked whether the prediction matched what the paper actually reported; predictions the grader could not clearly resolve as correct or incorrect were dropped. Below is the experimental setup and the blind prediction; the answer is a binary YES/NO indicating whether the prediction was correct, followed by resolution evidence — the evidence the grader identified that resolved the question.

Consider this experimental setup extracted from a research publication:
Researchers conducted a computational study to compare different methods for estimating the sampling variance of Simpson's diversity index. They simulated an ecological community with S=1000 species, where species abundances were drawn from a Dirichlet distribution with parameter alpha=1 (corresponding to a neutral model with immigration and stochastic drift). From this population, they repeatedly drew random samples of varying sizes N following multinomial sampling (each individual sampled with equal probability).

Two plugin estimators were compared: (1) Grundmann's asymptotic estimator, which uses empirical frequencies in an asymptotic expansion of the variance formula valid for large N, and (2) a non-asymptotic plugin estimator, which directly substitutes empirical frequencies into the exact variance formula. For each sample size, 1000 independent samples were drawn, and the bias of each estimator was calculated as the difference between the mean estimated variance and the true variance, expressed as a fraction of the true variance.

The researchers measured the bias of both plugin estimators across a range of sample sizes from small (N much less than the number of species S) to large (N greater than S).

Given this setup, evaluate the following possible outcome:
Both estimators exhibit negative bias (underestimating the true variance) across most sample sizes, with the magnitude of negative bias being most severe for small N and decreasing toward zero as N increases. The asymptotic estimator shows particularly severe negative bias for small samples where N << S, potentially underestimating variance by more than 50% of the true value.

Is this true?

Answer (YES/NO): NO